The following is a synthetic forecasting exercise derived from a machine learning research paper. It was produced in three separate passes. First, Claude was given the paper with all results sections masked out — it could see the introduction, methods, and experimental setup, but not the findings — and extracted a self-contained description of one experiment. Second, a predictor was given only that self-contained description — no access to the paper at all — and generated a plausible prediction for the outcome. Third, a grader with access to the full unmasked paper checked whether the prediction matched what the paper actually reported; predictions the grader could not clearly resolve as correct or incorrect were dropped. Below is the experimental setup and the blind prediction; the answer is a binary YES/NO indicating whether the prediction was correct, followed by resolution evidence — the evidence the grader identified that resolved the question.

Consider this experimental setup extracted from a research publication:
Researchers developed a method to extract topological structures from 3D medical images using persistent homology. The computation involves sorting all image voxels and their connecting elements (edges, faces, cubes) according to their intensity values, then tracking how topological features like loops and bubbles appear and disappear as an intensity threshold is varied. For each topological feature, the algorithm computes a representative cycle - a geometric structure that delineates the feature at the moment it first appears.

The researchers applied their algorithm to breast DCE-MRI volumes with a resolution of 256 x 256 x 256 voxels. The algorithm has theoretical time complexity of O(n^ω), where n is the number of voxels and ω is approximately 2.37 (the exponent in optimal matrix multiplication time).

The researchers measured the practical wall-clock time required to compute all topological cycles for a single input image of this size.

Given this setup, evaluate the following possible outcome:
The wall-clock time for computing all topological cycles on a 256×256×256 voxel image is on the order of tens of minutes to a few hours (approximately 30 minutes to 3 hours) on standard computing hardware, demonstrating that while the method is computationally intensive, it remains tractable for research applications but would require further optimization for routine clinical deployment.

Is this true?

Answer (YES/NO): NO